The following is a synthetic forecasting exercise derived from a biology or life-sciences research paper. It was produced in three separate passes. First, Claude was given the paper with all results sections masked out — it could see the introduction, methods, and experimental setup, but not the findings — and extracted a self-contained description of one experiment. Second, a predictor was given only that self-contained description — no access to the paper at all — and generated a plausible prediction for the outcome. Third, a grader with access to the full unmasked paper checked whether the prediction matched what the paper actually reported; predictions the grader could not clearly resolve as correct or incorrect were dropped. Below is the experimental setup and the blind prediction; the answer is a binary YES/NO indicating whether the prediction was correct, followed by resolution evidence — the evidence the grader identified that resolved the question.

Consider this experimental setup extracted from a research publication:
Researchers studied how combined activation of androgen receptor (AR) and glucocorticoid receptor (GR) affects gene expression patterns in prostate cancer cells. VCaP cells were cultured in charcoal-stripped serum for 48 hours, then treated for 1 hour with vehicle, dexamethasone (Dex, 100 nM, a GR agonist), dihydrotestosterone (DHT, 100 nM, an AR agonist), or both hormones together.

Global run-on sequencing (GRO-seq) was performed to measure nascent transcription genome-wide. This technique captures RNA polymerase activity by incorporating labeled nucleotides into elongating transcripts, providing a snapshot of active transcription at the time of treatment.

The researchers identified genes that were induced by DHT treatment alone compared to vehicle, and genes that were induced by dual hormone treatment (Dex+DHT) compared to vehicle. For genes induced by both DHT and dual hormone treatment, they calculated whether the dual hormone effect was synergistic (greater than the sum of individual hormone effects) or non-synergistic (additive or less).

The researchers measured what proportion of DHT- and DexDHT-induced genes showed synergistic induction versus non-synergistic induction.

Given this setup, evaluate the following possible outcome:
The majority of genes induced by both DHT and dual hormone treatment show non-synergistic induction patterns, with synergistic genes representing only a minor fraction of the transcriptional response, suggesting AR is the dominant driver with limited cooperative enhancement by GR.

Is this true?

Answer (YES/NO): NO